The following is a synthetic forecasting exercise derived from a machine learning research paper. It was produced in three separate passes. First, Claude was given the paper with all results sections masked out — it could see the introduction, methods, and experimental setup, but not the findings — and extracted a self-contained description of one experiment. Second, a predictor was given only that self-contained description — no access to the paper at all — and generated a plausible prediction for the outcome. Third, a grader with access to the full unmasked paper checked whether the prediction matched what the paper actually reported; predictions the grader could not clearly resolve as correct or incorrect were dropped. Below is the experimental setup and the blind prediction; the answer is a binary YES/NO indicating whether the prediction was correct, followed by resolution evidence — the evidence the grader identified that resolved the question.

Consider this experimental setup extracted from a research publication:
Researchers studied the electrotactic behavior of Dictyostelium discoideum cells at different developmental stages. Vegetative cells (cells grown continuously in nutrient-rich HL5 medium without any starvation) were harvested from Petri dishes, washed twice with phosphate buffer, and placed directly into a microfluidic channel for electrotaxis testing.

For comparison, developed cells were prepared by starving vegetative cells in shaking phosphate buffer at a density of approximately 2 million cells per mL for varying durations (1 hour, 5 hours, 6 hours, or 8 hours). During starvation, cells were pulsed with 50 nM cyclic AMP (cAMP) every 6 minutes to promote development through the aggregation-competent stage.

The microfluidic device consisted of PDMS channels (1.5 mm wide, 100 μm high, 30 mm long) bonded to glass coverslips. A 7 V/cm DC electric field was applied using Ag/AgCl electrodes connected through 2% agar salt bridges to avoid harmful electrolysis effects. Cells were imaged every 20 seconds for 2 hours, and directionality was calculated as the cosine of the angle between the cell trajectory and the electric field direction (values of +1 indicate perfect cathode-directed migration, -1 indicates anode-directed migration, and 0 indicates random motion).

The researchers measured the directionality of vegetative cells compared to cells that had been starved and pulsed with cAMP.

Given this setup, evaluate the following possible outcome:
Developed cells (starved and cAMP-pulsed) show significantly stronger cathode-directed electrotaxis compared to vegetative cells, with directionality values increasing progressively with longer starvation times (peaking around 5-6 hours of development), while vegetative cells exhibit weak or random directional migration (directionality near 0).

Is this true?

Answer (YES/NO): NO